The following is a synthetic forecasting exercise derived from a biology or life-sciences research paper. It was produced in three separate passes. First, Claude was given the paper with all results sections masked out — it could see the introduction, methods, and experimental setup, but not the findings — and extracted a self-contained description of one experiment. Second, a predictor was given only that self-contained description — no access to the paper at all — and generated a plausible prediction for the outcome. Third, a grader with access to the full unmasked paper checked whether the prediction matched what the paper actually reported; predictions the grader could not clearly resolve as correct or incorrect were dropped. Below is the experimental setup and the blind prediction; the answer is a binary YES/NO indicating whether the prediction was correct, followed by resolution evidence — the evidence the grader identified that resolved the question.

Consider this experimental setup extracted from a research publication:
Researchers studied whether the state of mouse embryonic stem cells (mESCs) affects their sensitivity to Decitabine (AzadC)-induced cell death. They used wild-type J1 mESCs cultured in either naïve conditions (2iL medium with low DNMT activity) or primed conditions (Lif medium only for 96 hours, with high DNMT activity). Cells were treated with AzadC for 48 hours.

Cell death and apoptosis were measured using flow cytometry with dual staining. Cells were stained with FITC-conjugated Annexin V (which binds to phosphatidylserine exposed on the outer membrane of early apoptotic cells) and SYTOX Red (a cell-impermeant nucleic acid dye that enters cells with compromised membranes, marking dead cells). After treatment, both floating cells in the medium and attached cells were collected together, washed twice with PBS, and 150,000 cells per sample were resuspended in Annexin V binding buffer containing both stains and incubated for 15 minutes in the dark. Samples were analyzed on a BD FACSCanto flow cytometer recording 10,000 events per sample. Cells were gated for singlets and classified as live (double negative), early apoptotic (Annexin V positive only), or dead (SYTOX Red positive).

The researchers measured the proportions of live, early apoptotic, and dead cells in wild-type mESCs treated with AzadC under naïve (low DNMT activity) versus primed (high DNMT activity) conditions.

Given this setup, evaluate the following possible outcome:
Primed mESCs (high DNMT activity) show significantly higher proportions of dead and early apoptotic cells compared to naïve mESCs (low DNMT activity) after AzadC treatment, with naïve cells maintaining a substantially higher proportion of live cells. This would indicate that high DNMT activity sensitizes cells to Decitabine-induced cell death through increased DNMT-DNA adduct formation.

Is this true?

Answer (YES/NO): YES